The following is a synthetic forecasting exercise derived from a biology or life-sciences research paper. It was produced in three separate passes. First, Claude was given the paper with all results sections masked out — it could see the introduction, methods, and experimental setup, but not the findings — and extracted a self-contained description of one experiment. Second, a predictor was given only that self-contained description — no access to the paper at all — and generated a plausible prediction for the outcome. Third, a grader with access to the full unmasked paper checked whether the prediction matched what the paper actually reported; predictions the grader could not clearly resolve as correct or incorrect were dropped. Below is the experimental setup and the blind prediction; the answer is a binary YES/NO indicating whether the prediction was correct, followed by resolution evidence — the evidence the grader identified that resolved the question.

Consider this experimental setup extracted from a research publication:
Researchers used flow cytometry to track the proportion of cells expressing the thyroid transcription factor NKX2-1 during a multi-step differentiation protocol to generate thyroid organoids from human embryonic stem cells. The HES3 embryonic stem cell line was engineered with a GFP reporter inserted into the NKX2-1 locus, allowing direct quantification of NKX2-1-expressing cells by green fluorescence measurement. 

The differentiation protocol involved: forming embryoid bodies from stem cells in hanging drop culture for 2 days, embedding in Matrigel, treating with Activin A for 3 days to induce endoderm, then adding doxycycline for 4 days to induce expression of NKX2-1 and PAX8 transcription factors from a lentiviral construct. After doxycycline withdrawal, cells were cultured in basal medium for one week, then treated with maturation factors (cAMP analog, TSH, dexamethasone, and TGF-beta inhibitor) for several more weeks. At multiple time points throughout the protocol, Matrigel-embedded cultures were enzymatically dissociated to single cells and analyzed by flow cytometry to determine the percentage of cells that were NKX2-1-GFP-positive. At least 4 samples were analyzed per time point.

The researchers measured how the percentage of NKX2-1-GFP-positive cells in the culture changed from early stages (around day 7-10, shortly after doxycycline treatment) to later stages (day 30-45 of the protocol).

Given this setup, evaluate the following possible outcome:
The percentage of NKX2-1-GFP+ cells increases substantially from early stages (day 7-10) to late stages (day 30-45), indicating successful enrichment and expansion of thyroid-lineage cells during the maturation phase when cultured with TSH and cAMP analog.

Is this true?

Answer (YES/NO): YES